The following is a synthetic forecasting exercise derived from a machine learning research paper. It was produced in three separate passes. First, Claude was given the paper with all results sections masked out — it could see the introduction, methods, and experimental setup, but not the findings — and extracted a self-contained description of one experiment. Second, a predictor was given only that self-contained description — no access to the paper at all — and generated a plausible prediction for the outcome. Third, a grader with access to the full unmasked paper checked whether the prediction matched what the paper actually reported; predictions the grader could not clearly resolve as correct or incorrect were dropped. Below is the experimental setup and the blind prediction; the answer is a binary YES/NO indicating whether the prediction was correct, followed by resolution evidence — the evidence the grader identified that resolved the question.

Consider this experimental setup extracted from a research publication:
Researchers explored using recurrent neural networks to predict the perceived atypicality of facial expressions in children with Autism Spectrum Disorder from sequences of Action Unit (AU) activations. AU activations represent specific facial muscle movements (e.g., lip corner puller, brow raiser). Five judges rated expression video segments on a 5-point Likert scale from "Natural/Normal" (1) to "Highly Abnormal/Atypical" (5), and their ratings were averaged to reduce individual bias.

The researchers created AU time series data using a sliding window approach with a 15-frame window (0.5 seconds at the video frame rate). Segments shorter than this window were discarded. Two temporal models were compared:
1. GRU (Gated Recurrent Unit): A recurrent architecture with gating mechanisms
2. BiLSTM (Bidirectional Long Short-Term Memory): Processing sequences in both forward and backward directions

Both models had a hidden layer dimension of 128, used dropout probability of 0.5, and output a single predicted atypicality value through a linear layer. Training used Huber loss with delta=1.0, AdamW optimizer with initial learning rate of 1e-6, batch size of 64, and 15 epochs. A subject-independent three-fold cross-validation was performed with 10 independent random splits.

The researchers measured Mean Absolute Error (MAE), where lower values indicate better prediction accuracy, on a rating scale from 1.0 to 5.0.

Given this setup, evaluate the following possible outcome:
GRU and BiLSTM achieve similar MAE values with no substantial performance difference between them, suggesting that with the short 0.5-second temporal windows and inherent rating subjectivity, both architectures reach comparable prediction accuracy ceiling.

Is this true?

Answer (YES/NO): NO